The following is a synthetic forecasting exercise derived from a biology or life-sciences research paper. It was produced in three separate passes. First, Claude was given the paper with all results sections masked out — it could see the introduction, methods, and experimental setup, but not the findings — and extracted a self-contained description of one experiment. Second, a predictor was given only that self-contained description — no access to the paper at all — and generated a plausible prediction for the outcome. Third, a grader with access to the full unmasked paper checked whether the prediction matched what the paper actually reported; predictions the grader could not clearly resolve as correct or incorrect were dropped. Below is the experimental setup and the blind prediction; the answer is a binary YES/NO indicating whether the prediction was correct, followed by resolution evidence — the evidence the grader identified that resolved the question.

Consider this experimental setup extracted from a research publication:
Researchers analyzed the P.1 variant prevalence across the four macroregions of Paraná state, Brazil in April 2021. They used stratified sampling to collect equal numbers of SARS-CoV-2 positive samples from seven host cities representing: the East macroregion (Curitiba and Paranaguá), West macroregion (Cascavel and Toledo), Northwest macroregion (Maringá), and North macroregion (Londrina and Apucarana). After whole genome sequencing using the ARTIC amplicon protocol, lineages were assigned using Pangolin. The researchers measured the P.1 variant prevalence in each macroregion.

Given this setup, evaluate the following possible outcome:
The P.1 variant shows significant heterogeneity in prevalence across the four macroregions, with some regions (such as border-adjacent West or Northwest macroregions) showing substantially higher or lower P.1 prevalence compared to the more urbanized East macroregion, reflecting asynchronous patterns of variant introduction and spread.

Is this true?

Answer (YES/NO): YES